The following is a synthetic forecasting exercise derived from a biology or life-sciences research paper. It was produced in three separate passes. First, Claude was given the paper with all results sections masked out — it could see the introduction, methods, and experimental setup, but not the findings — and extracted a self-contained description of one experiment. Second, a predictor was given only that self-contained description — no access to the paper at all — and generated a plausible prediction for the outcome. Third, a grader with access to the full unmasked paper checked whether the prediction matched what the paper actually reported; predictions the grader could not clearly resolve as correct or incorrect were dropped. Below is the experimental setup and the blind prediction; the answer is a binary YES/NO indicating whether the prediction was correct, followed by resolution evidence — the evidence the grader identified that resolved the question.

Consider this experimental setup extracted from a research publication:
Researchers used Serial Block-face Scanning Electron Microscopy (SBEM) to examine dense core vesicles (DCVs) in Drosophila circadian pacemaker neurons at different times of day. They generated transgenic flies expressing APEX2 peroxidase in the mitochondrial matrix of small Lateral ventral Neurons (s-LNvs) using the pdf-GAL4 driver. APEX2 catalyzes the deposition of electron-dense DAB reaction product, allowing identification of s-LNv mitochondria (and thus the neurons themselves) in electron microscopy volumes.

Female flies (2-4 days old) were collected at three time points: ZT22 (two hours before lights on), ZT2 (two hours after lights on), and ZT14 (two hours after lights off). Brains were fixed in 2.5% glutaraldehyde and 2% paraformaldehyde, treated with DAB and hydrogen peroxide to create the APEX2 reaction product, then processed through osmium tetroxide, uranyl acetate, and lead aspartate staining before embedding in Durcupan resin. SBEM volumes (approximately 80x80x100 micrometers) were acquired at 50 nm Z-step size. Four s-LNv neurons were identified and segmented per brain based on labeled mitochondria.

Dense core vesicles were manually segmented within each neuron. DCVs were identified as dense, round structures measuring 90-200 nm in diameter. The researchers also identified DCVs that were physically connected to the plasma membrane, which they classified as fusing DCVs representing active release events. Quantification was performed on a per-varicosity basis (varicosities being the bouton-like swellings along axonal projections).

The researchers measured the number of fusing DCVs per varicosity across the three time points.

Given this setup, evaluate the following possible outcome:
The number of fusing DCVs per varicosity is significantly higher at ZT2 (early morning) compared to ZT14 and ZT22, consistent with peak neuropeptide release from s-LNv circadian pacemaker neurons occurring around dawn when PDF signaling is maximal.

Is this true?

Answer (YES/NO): YES